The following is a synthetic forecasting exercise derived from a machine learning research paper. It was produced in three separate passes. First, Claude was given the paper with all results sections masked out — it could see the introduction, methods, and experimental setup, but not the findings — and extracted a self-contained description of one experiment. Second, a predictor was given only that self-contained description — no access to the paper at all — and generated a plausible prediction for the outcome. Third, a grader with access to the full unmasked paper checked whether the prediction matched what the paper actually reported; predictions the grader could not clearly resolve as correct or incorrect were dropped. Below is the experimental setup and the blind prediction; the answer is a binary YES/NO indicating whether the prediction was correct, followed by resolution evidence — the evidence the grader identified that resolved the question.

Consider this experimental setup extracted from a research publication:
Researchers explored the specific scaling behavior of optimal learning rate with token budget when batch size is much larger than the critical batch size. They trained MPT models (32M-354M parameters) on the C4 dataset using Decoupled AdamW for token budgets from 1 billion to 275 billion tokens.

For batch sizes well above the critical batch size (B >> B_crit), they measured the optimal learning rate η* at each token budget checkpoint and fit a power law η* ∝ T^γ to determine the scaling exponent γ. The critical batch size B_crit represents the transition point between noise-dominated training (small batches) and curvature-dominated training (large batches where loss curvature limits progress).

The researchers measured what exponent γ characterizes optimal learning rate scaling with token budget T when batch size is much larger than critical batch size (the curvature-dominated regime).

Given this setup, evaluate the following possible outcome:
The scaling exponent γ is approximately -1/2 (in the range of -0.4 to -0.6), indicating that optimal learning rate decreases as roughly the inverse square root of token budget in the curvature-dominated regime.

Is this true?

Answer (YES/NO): NO